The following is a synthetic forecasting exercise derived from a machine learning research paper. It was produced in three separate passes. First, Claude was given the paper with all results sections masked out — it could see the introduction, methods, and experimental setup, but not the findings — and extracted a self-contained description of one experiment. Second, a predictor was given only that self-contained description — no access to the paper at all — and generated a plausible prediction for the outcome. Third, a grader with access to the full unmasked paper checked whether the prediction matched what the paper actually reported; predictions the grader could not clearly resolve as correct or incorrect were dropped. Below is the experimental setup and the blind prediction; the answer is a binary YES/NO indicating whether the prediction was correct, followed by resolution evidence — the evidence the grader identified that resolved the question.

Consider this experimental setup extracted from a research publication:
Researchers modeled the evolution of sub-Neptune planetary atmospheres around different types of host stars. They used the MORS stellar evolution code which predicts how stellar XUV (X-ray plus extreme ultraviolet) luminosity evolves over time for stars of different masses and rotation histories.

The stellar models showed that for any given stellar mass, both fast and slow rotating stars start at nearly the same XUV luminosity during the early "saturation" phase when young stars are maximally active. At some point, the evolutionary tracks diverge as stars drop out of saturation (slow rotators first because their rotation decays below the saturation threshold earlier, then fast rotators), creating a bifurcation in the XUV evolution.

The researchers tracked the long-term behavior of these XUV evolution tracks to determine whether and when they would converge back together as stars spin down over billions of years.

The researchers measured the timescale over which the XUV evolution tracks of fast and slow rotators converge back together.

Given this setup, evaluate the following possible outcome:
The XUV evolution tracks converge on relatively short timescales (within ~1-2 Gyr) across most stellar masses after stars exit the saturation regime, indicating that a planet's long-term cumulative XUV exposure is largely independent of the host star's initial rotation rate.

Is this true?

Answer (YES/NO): NO